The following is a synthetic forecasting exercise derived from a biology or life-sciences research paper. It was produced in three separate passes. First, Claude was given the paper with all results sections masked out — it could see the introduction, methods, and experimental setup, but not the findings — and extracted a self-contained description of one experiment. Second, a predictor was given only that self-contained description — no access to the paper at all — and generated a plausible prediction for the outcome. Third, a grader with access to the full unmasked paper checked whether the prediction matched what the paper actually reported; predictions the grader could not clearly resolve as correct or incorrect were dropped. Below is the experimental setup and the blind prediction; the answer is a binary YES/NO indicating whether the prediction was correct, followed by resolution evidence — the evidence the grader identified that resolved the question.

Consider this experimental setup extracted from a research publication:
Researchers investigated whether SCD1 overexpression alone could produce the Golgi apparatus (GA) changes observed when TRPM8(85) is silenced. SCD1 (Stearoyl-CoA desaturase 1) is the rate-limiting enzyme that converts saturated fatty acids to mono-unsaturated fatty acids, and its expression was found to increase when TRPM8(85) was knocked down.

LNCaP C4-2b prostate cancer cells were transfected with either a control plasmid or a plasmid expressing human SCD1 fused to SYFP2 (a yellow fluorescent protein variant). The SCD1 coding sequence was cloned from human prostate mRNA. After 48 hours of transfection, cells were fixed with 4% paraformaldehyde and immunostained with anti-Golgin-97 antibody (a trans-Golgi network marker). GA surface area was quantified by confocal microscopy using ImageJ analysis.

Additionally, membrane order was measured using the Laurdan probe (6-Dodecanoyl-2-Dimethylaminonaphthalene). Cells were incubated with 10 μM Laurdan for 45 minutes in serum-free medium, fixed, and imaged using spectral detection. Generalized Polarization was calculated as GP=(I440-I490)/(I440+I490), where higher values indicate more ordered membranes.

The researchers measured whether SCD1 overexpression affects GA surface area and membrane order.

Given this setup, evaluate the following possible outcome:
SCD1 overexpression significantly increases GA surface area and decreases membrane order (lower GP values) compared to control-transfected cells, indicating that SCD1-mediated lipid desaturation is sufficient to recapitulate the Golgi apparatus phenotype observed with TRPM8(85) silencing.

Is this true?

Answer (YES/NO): NO